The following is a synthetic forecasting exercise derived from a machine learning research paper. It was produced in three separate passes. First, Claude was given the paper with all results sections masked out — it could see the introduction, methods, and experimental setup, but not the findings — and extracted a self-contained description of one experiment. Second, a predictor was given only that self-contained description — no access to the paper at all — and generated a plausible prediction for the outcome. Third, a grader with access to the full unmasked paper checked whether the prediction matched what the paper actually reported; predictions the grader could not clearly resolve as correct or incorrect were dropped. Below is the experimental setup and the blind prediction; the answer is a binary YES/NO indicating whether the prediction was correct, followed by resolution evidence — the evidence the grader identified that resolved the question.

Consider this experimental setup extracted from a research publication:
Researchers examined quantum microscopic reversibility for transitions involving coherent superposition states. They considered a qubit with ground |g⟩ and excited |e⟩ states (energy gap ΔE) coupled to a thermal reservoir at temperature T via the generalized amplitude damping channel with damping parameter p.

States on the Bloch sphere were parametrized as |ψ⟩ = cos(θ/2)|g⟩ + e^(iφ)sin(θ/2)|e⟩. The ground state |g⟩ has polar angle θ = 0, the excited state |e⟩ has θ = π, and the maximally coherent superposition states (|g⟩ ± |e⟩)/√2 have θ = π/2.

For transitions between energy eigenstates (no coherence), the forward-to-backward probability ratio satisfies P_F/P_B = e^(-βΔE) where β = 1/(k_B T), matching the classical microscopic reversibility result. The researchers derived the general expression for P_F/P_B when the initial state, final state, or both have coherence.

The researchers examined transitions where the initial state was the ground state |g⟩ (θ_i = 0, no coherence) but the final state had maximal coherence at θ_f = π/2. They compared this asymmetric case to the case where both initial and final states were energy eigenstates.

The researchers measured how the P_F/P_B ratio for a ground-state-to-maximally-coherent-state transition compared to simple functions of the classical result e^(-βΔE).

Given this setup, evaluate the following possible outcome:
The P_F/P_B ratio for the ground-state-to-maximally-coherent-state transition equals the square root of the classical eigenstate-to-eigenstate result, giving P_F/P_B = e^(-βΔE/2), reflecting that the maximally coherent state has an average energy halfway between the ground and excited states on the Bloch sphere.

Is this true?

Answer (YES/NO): NO